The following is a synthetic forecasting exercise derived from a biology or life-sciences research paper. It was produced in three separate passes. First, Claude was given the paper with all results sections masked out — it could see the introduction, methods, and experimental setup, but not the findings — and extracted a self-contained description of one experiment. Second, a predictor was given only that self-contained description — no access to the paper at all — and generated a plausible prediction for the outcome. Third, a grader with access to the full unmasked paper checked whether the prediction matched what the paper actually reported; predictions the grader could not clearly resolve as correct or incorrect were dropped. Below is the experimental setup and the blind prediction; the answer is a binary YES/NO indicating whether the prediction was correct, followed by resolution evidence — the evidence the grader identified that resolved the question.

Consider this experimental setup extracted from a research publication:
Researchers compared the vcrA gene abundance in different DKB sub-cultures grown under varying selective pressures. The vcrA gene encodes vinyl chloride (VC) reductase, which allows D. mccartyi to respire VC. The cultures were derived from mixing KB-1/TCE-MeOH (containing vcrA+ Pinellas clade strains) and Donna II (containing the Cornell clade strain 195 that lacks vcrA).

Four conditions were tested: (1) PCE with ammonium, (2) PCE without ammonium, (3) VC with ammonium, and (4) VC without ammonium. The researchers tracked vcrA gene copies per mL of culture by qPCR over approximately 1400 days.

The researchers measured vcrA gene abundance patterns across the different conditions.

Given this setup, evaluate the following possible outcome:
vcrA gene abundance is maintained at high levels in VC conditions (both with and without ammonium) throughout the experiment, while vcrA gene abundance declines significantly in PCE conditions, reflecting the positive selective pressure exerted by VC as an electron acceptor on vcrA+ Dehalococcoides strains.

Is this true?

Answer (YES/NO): NO